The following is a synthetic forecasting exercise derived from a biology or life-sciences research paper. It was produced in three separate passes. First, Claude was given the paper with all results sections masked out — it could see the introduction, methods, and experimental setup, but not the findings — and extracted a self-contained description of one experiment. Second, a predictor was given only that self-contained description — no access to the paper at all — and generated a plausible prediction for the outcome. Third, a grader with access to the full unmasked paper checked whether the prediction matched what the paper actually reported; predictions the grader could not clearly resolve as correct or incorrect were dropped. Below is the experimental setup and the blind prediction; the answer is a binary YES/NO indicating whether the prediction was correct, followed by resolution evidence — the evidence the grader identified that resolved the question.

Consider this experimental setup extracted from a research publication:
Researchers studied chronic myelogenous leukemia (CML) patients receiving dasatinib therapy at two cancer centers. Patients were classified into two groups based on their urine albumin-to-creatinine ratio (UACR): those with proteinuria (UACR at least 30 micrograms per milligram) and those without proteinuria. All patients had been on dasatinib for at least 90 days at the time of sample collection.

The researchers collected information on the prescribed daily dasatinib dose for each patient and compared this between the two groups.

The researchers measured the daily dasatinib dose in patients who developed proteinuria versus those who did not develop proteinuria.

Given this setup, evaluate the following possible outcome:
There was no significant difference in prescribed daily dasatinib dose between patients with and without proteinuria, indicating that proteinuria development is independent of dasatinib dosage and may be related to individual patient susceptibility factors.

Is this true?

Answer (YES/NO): NO